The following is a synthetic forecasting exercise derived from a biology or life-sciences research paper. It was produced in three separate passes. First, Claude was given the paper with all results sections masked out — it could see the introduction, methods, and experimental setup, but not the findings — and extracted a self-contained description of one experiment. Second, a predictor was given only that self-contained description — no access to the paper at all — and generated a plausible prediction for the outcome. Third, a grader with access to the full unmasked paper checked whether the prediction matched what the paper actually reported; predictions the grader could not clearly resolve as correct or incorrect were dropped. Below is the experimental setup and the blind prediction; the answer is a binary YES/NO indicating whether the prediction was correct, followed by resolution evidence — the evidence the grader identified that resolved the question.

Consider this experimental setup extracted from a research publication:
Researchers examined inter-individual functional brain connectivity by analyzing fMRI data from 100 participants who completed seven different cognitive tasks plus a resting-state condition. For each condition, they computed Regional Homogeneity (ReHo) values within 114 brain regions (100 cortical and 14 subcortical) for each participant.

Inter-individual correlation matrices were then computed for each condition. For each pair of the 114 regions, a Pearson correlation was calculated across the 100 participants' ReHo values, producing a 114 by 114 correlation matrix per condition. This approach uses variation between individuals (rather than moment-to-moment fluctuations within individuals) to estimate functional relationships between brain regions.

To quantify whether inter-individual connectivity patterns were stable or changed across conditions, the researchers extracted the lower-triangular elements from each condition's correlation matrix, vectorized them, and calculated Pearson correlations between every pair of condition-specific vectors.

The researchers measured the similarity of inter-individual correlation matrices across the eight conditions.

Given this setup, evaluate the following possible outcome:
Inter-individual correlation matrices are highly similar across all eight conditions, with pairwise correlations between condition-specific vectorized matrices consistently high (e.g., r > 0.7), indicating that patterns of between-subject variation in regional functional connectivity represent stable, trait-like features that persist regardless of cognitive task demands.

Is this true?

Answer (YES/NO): YES